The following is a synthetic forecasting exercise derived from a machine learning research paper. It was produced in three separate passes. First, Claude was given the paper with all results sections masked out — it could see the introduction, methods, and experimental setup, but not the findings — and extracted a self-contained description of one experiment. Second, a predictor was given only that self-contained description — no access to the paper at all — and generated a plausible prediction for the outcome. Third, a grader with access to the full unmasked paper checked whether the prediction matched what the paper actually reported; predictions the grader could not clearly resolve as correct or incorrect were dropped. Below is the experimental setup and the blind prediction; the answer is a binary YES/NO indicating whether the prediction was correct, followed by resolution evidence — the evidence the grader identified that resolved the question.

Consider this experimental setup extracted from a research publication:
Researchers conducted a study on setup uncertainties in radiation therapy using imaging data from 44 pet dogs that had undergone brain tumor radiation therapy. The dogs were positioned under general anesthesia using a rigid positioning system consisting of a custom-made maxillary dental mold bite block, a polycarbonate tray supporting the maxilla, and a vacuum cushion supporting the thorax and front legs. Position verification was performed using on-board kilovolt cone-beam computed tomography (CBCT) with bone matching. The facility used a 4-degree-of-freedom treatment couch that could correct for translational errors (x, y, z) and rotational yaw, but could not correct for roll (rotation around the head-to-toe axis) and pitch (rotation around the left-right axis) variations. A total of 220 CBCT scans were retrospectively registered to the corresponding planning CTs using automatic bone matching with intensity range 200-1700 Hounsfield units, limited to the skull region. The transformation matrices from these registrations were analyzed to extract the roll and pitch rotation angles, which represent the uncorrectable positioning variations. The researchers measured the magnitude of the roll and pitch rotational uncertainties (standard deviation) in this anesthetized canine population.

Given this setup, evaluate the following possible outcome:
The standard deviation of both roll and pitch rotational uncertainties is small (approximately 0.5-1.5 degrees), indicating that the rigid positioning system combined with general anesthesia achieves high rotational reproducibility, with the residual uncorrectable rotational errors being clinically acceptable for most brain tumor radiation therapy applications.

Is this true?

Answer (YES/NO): YES